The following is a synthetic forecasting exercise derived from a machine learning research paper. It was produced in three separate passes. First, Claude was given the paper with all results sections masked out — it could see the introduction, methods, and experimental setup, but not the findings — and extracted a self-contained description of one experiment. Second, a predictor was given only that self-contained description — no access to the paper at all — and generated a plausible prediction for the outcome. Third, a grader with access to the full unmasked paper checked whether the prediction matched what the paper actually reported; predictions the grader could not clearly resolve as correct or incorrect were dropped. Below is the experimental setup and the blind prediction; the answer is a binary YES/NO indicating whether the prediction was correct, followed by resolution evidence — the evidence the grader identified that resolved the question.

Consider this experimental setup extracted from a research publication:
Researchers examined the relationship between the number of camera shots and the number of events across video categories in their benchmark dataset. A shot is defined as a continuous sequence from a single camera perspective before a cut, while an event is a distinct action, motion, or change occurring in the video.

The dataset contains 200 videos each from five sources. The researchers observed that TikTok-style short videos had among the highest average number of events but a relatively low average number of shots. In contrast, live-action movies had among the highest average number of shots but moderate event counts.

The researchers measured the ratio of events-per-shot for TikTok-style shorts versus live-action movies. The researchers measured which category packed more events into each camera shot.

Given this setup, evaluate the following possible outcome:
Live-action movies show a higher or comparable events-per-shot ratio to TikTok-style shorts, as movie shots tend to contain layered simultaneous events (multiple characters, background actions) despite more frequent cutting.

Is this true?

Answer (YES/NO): NO